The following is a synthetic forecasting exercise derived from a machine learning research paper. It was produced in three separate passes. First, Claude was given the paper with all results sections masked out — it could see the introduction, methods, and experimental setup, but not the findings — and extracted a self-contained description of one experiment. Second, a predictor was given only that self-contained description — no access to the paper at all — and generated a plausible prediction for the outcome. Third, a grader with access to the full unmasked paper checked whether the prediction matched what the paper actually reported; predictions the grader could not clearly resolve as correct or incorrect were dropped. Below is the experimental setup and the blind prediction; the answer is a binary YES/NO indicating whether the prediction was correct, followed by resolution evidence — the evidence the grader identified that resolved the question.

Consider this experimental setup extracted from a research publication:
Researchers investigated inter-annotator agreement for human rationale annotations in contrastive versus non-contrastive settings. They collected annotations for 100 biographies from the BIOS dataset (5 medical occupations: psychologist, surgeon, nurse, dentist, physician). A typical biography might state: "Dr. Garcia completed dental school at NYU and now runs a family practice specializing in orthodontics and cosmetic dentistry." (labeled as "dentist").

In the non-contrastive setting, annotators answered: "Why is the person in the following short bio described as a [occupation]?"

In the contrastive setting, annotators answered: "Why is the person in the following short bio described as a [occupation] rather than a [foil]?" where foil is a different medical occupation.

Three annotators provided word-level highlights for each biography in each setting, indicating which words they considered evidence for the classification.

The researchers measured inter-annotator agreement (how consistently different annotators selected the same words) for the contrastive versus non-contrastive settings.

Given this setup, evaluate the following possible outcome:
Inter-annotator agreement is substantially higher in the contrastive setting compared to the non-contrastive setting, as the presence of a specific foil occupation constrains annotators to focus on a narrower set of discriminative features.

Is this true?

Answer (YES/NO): NO